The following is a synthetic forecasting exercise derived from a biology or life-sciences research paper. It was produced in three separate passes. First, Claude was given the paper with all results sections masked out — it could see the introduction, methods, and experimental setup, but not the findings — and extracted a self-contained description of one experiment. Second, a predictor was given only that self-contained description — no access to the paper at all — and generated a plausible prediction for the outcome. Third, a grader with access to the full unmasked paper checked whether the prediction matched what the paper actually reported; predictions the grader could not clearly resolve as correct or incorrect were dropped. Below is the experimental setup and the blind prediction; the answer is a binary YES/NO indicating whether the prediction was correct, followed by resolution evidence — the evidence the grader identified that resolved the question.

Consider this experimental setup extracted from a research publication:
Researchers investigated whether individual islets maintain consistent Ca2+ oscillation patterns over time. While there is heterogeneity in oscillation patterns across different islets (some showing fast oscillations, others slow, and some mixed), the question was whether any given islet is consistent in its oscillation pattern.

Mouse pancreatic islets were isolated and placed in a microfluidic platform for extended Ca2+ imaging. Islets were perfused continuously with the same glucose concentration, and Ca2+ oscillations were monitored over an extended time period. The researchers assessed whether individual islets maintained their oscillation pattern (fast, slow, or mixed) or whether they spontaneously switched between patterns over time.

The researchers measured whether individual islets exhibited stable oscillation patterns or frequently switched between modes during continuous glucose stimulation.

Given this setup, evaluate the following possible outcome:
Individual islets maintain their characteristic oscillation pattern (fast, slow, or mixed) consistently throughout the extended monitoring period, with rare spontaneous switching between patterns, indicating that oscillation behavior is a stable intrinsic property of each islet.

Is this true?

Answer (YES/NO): NO